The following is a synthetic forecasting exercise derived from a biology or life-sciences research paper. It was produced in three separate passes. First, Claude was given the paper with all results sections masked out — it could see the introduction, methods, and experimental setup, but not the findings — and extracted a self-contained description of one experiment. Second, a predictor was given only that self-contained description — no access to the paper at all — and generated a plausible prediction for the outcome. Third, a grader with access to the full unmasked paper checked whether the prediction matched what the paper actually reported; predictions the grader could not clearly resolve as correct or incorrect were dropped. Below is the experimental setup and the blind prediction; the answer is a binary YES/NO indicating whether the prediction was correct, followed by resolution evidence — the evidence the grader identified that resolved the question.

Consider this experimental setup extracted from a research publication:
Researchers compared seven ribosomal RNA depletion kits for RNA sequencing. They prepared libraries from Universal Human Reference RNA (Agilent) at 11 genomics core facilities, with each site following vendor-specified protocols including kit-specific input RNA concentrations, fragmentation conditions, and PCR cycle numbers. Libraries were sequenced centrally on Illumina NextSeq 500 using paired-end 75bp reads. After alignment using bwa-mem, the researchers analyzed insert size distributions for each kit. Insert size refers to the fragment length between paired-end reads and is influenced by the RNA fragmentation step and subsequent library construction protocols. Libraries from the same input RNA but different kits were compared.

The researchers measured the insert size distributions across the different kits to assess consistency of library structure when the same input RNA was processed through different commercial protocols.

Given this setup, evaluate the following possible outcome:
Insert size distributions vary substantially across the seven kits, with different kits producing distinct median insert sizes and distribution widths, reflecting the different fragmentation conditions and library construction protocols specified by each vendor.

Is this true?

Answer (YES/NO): NO